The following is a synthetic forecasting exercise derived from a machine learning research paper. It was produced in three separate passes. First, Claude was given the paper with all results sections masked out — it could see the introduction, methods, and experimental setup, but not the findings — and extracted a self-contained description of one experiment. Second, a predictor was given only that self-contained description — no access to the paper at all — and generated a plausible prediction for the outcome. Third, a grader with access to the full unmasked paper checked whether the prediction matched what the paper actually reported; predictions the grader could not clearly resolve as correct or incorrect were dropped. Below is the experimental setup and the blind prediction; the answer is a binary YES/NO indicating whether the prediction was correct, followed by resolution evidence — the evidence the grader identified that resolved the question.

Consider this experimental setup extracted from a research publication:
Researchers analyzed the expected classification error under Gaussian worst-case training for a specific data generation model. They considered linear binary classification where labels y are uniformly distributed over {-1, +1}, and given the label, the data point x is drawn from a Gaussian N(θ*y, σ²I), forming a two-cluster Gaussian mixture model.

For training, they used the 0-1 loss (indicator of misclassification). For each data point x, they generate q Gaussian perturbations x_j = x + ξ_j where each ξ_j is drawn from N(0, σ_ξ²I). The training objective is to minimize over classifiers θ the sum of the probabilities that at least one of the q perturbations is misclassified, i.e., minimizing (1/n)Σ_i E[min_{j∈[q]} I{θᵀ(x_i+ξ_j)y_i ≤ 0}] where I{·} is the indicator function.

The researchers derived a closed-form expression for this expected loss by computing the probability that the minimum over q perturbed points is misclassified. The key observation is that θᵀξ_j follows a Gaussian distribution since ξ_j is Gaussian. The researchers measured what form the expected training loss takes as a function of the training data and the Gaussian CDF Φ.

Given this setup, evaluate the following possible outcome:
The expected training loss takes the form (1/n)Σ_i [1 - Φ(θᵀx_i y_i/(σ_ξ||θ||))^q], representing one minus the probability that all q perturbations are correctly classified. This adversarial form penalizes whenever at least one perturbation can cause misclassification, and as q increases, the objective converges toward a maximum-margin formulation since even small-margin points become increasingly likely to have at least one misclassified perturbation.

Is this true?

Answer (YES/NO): NO